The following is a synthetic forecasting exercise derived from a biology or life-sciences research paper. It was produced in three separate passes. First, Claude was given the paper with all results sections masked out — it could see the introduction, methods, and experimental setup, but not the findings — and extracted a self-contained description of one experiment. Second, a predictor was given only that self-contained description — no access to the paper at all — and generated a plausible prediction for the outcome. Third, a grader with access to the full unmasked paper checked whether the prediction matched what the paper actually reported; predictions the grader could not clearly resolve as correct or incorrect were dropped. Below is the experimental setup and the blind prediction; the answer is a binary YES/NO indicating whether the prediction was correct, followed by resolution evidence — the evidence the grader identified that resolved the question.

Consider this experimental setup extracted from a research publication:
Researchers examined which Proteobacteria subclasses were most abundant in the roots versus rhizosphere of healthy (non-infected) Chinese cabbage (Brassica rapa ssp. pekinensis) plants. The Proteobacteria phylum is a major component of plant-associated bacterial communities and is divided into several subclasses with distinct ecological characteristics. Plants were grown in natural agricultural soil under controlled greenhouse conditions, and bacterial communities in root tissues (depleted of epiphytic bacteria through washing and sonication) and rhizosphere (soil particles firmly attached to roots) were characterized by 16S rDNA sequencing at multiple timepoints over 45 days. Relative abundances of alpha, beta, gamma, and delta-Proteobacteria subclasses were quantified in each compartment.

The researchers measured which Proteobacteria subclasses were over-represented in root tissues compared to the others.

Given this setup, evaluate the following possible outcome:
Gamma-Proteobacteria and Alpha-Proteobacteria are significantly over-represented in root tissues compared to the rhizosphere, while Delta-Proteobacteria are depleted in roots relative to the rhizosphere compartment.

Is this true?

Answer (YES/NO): NO